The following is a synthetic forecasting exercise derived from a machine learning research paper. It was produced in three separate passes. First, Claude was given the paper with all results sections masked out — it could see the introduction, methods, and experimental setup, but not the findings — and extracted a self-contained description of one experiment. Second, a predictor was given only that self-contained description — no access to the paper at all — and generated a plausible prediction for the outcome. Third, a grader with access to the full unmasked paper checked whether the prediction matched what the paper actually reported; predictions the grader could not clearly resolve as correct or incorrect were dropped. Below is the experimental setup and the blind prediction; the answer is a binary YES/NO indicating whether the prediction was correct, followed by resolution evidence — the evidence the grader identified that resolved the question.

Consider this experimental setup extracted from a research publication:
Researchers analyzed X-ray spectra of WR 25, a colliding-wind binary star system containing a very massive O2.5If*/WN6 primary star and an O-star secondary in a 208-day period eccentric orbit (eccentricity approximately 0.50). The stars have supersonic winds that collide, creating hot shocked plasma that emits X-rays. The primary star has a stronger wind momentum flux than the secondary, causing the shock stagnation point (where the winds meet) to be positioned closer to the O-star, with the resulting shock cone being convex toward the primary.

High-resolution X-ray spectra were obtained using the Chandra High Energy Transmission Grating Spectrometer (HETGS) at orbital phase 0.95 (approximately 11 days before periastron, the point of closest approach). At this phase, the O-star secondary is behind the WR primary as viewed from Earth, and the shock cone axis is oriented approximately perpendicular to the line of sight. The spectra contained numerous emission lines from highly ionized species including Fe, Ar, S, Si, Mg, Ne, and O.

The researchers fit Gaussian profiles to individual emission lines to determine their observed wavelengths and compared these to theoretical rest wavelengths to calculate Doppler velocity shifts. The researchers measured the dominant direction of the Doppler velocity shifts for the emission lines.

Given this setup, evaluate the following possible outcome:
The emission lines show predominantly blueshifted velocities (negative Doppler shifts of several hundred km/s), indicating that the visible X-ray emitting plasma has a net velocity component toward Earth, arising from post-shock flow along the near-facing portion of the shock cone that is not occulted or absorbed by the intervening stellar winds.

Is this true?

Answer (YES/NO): YES